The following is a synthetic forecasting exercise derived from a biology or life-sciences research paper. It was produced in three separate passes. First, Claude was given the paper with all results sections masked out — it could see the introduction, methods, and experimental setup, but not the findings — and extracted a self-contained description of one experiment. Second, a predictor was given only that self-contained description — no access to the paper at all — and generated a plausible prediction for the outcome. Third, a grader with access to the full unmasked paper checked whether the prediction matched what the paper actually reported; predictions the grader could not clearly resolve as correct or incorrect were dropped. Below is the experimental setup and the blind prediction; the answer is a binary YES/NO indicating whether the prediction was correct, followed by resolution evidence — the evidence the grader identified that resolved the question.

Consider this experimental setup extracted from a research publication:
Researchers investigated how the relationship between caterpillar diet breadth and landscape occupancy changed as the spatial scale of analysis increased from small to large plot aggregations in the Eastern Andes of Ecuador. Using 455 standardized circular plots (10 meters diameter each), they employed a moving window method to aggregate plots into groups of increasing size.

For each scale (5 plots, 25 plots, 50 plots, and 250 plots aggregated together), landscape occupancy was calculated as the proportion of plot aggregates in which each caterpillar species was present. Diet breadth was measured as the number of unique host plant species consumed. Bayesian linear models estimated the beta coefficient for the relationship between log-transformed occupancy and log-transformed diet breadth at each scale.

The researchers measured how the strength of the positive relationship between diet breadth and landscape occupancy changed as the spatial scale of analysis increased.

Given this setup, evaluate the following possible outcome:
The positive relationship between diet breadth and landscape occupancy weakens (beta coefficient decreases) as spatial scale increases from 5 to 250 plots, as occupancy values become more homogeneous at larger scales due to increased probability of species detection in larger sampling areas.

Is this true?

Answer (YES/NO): NO